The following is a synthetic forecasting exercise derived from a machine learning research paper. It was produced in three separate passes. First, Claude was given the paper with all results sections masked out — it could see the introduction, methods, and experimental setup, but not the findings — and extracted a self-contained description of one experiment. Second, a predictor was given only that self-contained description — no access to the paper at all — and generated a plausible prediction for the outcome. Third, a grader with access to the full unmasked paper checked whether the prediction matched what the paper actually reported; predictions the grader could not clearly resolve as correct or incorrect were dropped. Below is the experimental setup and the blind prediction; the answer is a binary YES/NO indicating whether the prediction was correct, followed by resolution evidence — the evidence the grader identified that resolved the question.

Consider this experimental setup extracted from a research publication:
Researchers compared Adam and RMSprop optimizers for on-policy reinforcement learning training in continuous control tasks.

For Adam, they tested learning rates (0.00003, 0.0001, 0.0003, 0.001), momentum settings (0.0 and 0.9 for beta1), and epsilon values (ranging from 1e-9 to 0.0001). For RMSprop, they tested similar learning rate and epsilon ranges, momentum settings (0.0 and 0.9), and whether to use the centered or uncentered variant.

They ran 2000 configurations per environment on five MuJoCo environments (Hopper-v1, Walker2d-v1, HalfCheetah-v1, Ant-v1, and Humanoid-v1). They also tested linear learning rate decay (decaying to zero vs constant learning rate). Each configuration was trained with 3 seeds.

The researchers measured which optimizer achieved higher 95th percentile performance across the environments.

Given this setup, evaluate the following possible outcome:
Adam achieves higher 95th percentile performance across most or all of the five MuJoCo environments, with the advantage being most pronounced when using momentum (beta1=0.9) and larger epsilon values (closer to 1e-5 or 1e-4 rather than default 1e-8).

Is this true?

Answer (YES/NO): NO